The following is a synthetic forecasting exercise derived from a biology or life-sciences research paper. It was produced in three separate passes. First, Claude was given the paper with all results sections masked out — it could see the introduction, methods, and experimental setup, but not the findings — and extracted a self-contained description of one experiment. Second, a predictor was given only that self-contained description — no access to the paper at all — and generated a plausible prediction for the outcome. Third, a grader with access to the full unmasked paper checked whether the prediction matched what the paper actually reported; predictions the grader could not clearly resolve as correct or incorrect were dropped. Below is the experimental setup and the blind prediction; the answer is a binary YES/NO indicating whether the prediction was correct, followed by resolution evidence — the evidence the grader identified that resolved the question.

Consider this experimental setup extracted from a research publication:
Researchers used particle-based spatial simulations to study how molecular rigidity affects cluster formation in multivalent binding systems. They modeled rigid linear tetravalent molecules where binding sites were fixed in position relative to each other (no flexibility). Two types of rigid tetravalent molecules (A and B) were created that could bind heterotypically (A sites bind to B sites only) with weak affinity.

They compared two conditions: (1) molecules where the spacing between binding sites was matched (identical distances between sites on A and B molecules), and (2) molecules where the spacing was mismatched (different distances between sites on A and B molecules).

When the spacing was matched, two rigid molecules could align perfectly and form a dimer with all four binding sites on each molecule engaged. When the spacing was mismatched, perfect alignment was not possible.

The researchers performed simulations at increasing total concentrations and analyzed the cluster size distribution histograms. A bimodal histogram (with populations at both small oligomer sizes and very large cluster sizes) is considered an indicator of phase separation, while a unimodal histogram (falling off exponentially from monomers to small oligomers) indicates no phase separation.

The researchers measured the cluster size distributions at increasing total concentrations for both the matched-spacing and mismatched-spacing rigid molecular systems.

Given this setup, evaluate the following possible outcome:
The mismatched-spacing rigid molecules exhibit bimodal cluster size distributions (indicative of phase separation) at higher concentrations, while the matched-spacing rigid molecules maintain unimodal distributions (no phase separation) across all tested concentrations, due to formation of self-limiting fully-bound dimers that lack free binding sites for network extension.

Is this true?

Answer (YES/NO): NO